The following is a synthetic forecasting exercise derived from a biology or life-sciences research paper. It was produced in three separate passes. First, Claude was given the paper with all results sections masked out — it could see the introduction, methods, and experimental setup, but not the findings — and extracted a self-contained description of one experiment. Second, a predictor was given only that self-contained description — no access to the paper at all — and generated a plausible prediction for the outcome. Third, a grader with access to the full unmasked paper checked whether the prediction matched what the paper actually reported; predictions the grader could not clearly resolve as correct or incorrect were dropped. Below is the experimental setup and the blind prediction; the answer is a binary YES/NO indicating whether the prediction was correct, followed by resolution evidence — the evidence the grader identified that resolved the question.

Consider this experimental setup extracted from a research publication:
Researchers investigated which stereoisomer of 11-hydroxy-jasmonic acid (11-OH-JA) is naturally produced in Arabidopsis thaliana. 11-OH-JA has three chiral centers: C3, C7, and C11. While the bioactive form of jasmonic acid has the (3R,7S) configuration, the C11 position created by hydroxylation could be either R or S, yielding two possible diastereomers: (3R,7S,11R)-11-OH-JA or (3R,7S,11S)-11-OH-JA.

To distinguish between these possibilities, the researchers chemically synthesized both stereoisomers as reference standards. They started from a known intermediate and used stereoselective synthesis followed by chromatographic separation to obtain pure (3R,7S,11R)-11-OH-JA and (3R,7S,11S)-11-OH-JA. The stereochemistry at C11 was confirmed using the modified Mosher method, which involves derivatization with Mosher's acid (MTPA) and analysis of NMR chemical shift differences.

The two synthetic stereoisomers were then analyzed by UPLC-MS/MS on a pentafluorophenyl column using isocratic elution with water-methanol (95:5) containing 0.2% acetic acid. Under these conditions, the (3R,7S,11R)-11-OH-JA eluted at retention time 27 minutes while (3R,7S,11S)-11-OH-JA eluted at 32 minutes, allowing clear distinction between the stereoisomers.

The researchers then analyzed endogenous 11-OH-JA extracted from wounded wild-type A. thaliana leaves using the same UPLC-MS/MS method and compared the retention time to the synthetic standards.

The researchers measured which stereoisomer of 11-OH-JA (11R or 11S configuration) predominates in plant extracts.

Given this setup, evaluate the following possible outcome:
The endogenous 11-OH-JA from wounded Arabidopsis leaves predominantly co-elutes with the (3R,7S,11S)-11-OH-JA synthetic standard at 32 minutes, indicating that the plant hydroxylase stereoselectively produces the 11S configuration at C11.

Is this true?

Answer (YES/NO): NO